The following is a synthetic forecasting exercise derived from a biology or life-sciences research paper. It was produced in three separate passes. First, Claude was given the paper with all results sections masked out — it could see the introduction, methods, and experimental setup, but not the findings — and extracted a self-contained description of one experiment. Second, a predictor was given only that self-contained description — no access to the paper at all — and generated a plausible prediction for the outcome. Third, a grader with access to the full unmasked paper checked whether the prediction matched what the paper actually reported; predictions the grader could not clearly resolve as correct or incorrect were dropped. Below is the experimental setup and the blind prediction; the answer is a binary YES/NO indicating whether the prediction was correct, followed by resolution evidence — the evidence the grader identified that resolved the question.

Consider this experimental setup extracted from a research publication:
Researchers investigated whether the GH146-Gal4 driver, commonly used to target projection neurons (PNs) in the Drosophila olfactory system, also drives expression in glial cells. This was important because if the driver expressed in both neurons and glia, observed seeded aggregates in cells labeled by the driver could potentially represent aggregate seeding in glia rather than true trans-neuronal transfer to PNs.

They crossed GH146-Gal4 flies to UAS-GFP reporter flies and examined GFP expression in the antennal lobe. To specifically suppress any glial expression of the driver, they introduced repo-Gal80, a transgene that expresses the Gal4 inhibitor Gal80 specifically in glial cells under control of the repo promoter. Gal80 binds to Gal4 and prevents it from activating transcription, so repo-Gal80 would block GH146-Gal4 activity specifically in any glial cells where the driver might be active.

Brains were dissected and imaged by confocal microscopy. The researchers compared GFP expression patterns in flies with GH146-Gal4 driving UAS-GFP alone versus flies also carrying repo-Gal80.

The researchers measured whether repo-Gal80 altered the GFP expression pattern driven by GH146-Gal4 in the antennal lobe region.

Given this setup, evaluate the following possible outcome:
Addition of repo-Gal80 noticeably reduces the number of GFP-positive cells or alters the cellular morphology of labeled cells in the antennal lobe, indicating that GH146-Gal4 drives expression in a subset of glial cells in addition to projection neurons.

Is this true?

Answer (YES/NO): NO